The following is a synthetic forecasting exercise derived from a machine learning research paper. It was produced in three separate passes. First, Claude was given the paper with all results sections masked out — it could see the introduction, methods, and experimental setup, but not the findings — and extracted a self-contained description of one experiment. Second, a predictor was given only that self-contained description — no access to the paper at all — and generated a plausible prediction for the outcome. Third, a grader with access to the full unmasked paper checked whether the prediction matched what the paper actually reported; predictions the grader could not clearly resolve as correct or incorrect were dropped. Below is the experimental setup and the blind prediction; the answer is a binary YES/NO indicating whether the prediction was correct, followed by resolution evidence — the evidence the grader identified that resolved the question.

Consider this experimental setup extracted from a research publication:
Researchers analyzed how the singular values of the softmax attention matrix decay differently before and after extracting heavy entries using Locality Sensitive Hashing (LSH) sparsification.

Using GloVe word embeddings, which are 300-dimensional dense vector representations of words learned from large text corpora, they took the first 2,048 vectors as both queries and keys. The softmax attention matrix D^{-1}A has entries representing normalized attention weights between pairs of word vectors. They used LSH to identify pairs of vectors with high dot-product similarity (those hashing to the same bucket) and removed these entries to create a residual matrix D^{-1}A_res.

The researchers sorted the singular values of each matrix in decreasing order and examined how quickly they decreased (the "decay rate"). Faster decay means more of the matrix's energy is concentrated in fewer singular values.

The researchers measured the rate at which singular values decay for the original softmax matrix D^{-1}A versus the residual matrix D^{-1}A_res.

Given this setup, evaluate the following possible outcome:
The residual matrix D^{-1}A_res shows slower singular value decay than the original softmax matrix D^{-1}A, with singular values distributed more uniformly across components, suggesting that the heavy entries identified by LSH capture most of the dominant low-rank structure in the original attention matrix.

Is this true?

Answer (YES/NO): NO